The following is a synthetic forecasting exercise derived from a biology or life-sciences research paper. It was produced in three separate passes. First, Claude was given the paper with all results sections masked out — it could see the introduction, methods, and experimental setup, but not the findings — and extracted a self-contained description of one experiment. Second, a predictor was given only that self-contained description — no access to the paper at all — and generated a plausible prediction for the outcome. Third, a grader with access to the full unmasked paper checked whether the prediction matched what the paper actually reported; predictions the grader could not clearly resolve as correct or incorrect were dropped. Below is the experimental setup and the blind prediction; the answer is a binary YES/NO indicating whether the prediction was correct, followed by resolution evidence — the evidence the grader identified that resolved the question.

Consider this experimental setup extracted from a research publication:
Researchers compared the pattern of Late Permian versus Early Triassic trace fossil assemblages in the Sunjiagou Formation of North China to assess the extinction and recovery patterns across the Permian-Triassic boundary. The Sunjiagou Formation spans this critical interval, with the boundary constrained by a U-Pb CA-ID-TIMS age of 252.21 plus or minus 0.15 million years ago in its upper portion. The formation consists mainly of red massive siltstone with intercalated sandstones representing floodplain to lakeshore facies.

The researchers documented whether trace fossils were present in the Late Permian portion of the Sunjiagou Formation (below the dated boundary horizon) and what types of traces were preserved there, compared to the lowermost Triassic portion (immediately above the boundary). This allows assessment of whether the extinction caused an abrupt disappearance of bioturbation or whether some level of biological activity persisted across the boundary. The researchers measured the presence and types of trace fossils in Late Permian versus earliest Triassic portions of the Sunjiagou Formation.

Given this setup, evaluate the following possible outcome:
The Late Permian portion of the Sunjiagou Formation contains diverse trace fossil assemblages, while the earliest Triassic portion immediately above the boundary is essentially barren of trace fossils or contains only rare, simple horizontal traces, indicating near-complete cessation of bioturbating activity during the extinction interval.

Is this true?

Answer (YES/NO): YES